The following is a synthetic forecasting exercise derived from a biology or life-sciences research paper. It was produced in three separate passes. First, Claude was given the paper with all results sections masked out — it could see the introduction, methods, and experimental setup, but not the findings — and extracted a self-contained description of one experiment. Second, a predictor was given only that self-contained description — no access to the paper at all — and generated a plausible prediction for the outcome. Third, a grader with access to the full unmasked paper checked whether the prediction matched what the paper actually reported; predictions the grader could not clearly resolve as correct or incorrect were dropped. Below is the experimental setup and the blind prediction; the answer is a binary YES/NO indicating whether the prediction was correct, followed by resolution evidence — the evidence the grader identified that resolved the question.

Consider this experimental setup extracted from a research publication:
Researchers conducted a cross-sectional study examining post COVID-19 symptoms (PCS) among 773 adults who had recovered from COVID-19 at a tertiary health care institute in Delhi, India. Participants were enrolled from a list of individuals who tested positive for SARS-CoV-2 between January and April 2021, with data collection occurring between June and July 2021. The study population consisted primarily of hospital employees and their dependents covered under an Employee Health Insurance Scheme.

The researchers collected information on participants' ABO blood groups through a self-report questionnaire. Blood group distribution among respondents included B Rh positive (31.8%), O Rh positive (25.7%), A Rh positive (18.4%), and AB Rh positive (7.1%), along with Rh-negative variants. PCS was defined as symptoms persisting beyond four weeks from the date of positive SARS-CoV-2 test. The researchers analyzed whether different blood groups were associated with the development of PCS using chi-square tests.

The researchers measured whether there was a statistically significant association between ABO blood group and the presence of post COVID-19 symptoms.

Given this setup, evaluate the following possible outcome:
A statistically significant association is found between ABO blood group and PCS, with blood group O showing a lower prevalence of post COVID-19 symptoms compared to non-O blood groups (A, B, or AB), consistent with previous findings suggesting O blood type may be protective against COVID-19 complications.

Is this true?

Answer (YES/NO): NO